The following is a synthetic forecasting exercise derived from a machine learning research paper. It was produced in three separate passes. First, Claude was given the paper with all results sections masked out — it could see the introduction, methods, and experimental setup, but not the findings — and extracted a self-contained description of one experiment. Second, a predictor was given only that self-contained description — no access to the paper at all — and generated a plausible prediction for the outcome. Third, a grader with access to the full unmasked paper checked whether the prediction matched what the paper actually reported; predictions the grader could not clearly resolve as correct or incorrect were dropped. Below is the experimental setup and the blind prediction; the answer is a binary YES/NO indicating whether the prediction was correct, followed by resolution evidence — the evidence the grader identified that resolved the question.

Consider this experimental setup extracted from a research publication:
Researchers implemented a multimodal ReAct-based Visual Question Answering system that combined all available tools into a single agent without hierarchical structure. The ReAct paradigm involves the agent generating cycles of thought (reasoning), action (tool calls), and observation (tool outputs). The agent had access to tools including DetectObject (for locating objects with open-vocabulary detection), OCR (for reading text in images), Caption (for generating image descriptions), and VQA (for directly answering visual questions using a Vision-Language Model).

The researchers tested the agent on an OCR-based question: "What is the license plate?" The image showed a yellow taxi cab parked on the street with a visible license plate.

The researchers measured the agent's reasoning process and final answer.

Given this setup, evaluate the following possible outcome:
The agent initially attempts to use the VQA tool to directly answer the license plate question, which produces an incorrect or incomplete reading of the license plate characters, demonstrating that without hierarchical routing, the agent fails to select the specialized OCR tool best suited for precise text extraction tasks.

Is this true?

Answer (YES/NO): NO